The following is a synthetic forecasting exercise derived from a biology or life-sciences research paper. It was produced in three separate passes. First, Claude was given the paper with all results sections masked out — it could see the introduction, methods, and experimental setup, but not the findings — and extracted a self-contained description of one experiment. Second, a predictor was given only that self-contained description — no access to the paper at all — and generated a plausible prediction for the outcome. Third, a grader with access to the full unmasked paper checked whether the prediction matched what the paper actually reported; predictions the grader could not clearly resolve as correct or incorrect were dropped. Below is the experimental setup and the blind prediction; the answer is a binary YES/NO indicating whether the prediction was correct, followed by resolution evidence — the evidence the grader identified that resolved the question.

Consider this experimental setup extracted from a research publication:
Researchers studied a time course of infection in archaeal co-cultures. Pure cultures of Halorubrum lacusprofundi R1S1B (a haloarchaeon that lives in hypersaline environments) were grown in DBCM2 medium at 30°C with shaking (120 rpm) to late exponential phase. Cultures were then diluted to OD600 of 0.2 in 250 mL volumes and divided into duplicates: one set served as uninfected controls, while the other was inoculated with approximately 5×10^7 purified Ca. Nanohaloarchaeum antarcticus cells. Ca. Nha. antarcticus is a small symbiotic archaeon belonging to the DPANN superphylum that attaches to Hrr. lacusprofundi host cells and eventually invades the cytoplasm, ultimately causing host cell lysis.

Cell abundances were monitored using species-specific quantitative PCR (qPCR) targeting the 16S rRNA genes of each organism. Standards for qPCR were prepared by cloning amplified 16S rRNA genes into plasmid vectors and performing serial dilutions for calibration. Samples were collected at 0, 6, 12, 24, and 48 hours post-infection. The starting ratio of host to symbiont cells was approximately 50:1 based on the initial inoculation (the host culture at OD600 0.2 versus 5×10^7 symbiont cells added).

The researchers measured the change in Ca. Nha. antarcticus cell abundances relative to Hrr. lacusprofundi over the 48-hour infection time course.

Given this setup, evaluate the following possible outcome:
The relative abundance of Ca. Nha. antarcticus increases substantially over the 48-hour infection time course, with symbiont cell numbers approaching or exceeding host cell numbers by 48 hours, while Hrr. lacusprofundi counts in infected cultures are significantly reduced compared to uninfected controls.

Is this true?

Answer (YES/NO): NO